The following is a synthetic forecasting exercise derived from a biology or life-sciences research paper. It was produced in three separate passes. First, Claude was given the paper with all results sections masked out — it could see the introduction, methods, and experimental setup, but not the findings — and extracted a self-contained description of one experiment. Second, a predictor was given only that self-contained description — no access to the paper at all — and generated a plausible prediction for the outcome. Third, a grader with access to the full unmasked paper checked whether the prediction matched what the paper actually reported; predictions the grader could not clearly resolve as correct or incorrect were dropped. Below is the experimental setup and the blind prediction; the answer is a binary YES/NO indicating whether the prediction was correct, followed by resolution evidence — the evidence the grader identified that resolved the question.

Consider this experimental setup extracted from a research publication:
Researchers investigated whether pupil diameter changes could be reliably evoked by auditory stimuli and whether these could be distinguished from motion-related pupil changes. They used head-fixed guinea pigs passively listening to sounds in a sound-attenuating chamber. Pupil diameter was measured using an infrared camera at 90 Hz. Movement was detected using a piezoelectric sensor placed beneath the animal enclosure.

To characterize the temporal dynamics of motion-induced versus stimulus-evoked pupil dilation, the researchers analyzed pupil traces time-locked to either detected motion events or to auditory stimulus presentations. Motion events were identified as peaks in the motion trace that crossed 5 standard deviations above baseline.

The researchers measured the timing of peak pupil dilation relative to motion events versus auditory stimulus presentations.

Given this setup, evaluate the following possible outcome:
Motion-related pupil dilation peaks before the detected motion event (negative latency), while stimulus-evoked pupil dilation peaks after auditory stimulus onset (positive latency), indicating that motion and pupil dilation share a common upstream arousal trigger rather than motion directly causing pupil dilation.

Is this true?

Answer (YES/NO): NO